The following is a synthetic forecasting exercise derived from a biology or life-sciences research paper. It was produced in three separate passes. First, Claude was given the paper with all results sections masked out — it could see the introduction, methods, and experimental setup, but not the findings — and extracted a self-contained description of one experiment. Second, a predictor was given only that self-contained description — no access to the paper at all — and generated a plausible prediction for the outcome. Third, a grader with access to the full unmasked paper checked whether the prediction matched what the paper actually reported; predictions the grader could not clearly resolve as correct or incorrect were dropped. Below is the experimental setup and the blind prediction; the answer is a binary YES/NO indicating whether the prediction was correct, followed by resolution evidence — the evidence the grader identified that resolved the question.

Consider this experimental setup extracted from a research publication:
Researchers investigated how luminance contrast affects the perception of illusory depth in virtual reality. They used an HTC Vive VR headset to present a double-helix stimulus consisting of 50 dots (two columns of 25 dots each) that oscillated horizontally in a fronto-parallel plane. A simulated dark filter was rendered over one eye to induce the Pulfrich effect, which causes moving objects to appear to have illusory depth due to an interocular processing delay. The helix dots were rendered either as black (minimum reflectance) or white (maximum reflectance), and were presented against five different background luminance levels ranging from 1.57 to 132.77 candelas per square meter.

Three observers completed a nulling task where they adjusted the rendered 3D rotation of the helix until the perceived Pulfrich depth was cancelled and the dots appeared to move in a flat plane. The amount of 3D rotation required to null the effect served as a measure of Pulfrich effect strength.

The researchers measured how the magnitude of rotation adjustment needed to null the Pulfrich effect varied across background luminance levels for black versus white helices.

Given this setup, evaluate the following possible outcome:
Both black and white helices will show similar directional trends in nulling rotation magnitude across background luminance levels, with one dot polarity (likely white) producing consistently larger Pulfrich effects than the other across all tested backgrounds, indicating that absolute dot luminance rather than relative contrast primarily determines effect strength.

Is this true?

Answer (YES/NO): NO